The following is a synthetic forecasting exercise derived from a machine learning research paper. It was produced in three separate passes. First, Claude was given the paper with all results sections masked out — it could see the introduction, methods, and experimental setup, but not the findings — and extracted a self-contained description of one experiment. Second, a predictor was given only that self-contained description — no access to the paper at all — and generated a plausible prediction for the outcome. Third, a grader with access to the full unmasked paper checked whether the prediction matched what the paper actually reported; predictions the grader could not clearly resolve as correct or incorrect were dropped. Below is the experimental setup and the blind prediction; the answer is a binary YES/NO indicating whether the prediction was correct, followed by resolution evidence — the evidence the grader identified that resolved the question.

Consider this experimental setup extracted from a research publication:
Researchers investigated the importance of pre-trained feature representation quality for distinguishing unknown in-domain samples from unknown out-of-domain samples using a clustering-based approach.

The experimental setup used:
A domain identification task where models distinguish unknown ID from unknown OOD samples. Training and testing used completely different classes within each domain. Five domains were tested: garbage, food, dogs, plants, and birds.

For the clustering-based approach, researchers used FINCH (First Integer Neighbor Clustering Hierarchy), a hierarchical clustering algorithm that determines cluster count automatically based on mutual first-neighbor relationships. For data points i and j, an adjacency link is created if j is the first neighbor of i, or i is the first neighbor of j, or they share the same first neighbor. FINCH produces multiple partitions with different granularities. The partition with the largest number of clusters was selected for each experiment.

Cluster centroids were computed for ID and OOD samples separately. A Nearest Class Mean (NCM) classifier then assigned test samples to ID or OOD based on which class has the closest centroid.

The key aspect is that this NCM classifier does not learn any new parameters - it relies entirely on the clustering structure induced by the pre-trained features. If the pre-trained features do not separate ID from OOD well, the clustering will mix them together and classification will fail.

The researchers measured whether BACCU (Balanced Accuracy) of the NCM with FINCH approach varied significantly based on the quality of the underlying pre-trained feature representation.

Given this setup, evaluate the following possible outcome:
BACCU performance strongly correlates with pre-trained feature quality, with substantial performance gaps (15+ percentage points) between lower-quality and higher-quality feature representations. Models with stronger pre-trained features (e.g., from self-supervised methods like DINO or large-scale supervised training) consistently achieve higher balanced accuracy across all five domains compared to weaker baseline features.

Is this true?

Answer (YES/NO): NO